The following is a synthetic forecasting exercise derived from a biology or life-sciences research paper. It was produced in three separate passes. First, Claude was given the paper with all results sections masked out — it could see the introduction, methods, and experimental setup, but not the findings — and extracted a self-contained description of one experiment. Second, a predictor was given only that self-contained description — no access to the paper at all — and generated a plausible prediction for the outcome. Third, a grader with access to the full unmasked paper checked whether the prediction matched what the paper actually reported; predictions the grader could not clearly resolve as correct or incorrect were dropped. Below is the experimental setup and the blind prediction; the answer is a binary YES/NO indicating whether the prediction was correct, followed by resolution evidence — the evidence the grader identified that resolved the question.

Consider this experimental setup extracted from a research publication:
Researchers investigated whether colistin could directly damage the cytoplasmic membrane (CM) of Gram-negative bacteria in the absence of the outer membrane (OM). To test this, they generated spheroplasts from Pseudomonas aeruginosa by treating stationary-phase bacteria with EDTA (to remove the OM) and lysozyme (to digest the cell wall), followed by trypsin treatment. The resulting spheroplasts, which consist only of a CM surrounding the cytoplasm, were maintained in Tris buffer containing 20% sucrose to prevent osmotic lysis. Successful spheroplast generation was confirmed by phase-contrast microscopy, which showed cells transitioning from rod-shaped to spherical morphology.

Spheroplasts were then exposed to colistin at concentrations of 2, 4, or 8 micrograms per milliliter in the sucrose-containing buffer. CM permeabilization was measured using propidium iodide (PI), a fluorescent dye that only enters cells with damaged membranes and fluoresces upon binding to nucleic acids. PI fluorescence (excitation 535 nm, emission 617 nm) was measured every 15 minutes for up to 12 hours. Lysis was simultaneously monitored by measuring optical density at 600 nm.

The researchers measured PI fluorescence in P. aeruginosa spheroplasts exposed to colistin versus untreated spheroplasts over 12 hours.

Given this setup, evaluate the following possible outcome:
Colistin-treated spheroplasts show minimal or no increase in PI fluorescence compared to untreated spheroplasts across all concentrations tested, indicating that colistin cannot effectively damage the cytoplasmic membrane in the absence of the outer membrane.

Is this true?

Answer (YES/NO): NO